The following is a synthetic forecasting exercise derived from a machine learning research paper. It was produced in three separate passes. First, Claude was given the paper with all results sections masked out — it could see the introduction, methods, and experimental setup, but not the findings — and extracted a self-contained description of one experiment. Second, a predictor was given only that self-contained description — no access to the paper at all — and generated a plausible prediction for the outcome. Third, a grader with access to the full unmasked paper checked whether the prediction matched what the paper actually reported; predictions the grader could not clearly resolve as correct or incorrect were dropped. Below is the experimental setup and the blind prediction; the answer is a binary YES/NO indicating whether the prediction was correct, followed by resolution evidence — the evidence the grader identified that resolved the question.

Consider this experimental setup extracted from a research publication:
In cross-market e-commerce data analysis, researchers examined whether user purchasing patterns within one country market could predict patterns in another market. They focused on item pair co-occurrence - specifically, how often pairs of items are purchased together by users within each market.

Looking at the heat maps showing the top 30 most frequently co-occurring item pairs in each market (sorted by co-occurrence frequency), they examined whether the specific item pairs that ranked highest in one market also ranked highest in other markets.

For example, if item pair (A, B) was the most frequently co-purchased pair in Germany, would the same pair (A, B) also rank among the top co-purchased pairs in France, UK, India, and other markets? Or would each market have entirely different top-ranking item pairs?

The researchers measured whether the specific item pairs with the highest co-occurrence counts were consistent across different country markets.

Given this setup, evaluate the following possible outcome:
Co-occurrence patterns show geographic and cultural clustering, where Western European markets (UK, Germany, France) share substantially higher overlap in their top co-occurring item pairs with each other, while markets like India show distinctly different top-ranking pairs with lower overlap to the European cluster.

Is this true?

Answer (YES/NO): NO